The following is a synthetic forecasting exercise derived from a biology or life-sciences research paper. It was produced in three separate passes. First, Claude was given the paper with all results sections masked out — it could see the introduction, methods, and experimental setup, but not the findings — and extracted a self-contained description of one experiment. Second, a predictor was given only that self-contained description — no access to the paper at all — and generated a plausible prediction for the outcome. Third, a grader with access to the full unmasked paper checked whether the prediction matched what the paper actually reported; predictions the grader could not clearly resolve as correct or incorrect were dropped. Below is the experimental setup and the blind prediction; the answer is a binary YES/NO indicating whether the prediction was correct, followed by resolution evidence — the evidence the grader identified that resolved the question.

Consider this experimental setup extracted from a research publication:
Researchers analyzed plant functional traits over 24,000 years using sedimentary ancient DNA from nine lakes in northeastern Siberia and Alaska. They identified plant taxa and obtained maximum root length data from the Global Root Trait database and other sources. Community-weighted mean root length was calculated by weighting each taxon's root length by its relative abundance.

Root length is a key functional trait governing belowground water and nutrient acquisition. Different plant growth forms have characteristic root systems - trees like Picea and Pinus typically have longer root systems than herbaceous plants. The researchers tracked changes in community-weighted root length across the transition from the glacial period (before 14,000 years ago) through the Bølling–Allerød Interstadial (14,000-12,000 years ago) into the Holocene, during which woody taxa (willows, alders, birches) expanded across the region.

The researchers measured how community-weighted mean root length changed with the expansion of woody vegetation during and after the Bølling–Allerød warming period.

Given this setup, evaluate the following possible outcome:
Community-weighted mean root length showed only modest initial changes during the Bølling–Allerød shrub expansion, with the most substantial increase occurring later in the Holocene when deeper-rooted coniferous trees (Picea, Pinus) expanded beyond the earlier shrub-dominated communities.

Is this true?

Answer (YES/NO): NO